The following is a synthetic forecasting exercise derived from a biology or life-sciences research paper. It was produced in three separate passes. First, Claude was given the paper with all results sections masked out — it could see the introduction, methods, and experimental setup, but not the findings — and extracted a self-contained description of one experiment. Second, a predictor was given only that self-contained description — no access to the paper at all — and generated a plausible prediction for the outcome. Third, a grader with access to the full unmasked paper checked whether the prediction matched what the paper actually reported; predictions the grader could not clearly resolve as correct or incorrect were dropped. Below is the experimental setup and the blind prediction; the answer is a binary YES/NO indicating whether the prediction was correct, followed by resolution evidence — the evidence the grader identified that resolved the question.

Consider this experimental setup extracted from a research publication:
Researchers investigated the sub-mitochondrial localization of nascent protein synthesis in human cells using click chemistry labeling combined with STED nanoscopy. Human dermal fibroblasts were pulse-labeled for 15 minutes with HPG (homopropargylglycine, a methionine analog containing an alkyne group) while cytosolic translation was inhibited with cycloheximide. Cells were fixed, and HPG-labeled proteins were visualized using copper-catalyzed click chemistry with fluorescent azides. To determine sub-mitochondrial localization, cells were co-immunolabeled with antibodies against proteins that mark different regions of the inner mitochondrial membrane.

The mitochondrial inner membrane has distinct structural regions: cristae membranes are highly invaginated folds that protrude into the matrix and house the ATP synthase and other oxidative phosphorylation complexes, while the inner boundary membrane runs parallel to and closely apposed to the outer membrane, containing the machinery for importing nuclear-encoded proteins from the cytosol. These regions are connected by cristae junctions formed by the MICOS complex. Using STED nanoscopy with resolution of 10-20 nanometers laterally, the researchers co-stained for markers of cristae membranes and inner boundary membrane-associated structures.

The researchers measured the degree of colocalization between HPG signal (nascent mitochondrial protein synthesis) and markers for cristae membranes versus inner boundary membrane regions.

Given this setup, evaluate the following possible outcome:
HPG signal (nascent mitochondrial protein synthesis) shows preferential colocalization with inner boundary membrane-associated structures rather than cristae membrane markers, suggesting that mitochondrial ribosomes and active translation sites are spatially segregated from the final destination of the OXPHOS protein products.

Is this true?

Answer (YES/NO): NO